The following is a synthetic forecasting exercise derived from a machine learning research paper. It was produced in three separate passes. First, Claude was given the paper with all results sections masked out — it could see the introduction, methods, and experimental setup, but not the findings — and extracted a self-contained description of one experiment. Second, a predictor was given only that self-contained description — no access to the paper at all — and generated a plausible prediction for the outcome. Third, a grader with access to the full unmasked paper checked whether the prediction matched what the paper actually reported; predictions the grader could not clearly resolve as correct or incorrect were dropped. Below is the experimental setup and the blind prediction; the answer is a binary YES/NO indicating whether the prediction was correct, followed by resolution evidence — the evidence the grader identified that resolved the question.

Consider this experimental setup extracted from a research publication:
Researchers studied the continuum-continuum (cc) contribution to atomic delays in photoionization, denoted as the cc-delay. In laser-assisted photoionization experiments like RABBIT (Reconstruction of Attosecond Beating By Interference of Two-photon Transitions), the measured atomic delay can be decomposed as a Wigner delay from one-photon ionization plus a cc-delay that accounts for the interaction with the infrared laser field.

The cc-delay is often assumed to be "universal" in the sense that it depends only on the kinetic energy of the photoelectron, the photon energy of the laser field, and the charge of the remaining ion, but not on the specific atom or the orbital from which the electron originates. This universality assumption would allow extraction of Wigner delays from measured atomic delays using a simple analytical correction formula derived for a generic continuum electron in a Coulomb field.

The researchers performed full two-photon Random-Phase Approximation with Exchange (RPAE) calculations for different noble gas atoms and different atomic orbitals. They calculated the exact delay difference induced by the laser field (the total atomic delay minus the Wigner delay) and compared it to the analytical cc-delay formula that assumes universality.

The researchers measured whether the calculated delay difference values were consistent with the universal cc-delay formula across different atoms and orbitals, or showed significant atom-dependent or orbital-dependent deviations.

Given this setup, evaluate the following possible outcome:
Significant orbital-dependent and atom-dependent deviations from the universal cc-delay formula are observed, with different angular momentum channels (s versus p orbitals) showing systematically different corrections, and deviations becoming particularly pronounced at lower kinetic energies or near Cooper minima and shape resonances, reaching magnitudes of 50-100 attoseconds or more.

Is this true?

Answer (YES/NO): NO